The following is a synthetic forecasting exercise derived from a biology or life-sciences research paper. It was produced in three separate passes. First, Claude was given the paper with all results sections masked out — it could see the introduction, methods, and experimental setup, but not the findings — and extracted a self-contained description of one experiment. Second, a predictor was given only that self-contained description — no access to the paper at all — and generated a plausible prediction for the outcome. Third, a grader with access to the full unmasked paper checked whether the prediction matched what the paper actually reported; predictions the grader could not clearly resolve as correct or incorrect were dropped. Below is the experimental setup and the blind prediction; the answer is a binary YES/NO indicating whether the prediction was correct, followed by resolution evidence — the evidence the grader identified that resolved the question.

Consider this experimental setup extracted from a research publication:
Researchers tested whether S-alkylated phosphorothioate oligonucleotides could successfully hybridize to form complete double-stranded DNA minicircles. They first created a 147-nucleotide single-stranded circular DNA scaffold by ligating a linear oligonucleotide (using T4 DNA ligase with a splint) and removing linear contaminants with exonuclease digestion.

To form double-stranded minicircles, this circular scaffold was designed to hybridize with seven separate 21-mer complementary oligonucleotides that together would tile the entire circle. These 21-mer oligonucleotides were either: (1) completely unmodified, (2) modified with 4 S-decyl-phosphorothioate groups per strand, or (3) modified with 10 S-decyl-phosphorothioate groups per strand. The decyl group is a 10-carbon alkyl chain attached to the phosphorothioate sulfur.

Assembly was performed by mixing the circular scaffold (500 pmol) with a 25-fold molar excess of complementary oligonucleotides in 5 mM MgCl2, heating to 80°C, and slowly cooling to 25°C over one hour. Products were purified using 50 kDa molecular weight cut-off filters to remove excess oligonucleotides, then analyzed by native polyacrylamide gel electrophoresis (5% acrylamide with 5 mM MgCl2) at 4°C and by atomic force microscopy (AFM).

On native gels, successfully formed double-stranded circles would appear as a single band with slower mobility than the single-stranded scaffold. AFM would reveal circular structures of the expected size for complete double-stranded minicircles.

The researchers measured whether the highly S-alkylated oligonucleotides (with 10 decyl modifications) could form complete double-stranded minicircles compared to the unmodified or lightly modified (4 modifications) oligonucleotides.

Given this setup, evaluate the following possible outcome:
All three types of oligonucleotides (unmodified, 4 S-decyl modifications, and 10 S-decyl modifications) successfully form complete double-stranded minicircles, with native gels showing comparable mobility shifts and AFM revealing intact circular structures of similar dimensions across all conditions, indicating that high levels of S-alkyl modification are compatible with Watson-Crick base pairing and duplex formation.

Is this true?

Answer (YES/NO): NO